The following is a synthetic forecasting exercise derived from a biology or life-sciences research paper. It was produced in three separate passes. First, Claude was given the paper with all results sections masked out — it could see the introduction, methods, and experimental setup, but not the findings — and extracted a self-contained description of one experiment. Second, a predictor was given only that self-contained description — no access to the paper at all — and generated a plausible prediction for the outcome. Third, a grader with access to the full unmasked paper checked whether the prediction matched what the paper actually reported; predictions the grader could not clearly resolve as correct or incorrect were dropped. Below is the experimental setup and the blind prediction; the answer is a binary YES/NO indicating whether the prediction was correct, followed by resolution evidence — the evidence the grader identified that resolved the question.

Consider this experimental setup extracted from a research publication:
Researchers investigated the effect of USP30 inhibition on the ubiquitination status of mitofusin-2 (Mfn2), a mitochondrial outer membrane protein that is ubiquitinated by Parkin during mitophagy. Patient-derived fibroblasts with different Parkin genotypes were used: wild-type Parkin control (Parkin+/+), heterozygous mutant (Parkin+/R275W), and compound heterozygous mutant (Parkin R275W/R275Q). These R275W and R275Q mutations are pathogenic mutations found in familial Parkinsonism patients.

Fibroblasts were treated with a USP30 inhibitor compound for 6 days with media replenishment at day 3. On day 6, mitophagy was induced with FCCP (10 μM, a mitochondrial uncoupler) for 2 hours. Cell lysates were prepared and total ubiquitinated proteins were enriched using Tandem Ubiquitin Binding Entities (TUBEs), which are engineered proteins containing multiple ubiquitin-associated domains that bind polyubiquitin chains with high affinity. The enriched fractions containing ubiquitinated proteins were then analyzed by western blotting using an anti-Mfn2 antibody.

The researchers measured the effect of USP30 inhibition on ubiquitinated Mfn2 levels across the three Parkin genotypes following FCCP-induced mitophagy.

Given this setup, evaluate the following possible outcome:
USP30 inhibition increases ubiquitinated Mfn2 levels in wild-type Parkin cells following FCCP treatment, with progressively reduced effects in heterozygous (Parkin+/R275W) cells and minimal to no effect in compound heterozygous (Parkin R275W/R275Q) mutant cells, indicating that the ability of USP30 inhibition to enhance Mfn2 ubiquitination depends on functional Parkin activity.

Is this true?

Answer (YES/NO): YES